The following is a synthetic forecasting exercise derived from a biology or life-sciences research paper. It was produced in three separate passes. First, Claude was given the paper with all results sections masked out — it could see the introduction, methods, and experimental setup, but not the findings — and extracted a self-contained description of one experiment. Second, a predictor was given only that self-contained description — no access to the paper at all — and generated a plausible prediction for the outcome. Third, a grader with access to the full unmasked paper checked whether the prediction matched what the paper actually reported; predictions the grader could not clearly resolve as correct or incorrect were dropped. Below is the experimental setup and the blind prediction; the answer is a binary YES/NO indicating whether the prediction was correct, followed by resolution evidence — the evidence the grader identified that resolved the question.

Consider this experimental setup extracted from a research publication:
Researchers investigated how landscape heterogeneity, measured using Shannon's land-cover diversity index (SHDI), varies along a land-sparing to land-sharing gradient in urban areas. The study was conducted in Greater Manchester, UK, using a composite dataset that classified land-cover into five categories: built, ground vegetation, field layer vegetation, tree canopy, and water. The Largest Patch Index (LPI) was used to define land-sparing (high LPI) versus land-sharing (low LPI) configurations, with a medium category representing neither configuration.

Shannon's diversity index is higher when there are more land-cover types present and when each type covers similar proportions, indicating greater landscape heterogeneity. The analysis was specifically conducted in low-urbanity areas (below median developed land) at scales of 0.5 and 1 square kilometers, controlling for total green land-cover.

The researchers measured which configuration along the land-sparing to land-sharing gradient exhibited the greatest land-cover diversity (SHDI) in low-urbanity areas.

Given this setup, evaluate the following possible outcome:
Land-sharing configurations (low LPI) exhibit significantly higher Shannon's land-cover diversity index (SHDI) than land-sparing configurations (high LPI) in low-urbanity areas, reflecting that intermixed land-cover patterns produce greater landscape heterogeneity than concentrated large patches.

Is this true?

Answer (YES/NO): YES